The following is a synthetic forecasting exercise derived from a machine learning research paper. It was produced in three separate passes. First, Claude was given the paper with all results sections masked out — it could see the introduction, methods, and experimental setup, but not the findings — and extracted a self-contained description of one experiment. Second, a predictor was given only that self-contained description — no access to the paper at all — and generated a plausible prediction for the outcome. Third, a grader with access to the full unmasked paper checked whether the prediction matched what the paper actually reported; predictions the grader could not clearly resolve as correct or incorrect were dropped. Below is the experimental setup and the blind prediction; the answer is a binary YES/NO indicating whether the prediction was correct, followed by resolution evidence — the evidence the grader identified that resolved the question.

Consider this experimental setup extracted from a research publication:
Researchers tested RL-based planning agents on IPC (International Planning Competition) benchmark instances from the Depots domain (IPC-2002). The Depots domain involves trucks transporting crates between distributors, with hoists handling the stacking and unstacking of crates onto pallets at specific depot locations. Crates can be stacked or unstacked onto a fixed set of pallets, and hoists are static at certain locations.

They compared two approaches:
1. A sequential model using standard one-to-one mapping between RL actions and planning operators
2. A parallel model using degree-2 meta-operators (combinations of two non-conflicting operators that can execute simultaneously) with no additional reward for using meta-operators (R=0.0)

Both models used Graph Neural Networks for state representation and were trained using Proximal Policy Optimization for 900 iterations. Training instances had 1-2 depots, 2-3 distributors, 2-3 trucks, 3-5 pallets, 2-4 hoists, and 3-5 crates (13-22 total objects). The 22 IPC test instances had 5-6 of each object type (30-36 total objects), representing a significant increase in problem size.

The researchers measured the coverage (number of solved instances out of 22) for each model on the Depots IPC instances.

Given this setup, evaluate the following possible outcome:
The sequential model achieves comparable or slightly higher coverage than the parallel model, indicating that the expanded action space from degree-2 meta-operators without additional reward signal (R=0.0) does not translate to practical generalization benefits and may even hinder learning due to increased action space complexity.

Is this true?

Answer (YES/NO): YES